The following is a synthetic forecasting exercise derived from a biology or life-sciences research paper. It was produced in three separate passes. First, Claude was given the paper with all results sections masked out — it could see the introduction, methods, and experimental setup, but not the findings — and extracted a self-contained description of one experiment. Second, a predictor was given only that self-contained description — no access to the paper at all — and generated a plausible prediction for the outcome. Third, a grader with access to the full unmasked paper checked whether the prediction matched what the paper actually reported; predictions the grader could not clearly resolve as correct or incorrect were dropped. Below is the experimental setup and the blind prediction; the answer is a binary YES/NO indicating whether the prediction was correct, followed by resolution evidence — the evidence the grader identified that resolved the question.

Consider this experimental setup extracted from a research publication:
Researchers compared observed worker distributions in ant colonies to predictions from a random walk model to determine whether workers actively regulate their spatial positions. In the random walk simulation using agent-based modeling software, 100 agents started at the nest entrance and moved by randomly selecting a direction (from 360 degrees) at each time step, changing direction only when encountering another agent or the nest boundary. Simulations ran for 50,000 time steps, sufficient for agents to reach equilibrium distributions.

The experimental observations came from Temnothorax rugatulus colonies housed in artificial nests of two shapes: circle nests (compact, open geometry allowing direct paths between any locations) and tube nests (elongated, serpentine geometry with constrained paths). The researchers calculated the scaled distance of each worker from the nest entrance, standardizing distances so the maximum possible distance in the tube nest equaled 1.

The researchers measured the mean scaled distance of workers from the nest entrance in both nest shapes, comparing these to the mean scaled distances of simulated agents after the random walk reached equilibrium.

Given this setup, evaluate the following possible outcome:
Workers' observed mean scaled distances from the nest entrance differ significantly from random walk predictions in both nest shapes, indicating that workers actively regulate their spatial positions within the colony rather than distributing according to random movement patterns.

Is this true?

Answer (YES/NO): YES